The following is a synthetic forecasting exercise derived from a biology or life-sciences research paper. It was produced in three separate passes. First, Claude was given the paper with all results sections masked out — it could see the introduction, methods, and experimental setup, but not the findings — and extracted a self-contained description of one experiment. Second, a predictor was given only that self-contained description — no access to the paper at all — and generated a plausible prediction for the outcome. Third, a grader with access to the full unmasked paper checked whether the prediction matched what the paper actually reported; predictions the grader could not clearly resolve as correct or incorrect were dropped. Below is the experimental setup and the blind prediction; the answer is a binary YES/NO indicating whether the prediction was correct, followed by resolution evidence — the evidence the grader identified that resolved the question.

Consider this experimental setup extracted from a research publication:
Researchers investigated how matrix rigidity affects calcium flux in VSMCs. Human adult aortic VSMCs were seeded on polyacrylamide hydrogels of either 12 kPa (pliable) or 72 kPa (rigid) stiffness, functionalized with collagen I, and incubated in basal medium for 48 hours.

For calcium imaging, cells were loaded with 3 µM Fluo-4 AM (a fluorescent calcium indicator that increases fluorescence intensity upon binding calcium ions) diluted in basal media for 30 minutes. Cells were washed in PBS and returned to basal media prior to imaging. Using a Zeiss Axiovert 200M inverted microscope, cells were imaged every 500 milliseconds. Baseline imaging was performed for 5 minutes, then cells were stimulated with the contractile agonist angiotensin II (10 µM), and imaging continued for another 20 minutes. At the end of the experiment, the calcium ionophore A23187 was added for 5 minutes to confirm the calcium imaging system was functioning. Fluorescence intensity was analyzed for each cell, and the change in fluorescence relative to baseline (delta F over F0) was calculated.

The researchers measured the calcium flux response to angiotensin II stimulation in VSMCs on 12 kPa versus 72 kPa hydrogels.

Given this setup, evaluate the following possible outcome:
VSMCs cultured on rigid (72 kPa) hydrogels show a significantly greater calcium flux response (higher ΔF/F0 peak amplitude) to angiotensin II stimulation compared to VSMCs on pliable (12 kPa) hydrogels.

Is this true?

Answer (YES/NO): YES